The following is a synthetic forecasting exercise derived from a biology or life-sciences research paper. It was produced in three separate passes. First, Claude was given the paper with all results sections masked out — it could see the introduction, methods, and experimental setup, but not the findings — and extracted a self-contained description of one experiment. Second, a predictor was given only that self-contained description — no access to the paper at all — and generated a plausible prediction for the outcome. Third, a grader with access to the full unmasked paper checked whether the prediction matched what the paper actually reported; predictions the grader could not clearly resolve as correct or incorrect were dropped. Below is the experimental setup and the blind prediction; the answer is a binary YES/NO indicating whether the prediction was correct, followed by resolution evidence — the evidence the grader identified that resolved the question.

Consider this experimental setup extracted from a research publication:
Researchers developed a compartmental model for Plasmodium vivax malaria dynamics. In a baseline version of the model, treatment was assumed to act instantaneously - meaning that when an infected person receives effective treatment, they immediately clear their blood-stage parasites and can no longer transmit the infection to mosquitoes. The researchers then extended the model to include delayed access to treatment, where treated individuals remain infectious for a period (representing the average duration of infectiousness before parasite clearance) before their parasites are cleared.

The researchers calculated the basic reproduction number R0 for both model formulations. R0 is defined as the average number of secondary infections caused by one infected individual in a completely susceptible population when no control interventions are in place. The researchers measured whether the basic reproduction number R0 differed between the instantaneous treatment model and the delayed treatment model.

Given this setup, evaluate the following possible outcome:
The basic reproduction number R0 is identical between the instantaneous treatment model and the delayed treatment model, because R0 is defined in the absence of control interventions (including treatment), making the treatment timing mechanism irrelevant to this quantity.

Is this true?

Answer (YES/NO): YES